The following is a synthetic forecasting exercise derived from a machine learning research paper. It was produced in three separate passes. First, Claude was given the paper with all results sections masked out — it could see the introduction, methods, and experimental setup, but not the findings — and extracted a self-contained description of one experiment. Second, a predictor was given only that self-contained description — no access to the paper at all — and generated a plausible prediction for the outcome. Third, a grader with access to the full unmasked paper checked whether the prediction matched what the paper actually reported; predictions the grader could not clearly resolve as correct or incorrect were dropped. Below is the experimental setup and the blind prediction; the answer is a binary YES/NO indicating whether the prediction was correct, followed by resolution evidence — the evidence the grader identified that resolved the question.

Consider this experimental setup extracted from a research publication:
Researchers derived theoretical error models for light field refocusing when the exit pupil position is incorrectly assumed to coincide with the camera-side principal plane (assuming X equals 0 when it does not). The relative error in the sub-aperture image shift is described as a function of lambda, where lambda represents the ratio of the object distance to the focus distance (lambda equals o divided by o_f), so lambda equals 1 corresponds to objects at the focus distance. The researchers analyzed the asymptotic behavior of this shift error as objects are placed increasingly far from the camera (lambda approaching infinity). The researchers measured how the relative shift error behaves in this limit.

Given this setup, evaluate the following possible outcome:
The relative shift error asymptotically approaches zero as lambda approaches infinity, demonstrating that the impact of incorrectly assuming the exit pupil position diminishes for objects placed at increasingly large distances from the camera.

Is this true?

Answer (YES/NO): NO